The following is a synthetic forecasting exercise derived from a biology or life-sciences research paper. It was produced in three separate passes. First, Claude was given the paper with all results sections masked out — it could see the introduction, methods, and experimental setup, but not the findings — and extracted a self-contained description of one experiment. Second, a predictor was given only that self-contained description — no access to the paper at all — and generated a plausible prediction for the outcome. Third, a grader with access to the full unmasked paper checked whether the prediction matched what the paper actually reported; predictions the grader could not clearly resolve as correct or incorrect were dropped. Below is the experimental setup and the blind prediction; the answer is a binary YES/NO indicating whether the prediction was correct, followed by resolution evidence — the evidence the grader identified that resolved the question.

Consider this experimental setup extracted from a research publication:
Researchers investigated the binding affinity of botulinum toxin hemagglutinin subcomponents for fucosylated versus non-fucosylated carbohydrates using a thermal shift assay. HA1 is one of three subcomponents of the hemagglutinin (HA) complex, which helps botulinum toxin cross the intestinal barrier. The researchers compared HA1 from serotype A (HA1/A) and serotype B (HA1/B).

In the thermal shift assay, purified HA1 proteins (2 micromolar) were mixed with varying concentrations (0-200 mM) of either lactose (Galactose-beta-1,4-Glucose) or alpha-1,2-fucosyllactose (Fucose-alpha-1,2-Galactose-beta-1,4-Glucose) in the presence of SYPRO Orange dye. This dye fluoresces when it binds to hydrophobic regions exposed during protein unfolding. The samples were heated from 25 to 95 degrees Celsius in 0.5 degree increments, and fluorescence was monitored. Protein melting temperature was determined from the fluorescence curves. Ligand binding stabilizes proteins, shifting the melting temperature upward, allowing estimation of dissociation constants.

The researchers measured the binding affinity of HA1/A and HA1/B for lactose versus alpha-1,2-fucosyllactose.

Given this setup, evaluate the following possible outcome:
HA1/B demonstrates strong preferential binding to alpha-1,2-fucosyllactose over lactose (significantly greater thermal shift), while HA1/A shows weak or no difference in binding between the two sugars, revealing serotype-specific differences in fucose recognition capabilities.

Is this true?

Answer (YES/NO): NO